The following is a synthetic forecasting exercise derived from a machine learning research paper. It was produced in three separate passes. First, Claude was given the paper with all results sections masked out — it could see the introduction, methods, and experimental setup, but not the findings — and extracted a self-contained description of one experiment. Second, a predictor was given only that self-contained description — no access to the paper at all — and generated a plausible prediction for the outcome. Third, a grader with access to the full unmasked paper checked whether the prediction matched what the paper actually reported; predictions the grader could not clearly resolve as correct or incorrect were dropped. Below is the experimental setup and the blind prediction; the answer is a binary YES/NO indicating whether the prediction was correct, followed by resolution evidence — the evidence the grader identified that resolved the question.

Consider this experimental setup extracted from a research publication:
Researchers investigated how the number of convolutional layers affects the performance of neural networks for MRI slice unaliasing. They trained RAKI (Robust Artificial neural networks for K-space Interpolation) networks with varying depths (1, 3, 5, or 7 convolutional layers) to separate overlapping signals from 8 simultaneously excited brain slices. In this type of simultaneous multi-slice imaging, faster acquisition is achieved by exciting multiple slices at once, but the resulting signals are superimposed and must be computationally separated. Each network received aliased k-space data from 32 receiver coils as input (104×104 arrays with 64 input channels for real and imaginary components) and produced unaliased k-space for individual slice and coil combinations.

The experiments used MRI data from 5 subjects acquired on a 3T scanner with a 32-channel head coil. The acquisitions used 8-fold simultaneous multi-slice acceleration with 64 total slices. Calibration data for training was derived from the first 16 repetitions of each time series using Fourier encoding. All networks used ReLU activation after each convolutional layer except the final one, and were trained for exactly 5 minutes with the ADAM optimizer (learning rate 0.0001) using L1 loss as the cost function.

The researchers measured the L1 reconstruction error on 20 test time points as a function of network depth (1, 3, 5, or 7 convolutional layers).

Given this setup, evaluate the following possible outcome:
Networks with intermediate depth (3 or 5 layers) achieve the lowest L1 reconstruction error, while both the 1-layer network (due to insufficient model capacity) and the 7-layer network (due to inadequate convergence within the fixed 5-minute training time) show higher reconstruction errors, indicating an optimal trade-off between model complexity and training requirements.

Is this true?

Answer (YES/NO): NO